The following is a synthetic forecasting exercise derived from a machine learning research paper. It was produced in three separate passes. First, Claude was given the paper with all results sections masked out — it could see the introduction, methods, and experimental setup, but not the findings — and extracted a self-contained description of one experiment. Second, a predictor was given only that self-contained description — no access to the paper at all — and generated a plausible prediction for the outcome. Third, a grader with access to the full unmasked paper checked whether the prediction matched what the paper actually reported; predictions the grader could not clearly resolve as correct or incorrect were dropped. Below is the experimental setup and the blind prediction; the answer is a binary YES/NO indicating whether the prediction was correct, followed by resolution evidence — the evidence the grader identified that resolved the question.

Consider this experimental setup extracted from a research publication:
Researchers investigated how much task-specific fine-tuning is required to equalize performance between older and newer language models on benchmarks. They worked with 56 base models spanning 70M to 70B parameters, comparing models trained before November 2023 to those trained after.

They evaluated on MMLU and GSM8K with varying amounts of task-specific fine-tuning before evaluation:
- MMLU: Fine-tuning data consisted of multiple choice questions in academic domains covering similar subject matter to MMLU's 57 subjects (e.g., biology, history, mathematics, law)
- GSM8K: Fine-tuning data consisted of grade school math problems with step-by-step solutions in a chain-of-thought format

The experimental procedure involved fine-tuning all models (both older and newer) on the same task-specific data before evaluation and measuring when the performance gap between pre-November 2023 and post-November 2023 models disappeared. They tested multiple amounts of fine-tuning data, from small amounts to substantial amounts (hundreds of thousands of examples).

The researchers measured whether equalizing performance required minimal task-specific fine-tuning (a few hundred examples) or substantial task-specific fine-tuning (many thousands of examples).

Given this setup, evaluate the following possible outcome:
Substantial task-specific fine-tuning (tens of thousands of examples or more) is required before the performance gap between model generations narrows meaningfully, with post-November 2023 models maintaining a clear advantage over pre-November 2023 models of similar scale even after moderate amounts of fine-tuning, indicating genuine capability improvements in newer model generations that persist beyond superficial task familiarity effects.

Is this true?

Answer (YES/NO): YES